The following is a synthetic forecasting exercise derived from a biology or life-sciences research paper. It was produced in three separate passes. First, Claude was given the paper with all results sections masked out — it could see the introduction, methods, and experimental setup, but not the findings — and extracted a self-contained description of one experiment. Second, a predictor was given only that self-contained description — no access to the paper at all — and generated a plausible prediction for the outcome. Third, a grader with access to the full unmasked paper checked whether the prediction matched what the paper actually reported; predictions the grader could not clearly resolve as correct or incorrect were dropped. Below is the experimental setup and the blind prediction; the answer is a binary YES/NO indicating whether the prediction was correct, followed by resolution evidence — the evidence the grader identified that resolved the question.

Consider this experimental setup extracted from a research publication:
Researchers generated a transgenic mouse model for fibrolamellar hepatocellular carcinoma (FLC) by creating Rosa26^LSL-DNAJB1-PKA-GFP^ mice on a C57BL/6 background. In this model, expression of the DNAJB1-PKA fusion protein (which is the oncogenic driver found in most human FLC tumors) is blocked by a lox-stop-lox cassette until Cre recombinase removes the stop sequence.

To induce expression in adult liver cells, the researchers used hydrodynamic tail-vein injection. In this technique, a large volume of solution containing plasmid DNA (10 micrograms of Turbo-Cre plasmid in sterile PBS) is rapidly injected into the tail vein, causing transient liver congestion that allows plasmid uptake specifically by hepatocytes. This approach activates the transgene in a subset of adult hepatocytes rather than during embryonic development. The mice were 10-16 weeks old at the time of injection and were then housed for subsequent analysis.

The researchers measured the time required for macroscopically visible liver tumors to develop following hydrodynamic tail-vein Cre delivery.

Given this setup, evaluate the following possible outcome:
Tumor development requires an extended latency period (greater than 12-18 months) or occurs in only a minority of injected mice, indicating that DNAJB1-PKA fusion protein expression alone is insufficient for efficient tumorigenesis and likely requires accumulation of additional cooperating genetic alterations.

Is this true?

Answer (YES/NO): YES